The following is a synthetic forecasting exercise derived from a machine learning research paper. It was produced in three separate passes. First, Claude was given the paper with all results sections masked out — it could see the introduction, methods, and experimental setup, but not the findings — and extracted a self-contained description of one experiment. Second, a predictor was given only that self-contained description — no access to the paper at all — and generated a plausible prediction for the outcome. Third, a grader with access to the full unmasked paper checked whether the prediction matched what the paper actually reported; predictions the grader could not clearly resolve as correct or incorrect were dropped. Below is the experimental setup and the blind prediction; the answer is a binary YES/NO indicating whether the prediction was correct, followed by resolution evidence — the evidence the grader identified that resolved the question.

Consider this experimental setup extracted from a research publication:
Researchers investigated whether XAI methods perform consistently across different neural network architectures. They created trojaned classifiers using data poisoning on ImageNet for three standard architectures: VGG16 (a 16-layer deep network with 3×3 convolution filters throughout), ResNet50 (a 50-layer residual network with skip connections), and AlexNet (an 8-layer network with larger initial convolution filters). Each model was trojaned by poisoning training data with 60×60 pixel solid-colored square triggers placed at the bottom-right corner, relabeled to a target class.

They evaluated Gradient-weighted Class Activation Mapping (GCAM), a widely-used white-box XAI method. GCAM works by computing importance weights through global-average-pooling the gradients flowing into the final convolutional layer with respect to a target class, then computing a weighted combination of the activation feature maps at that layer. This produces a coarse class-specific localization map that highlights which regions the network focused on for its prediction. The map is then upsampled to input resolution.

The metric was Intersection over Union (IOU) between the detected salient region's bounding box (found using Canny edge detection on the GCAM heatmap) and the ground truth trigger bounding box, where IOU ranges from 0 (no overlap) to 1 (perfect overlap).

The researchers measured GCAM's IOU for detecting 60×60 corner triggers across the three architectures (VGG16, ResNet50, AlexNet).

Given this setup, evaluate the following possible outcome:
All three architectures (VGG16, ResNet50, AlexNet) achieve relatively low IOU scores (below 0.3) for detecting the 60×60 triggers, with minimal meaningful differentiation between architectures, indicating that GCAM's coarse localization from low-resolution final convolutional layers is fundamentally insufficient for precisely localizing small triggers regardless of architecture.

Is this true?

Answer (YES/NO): NO